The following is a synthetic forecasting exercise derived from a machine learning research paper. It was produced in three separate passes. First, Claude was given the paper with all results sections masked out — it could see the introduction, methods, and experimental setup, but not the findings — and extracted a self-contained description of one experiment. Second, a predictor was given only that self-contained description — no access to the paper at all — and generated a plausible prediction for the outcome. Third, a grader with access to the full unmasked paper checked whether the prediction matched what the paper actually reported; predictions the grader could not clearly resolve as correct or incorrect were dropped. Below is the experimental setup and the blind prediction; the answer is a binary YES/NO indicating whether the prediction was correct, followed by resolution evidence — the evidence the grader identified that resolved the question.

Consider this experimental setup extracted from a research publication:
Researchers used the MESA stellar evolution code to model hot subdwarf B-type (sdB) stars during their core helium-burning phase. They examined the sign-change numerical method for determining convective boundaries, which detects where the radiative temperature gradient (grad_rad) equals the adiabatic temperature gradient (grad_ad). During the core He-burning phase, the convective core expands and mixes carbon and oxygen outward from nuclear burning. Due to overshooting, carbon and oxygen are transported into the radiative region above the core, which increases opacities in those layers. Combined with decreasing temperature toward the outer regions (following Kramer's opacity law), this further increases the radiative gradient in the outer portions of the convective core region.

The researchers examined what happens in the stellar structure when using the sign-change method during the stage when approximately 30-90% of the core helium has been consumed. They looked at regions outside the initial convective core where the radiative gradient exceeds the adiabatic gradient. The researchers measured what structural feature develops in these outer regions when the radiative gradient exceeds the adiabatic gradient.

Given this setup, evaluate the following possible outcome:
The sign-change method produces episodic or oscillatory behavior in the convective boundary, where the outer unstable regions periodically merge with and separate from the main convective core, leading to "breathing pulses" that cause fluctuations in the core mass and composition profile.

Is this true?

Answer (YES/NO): NO